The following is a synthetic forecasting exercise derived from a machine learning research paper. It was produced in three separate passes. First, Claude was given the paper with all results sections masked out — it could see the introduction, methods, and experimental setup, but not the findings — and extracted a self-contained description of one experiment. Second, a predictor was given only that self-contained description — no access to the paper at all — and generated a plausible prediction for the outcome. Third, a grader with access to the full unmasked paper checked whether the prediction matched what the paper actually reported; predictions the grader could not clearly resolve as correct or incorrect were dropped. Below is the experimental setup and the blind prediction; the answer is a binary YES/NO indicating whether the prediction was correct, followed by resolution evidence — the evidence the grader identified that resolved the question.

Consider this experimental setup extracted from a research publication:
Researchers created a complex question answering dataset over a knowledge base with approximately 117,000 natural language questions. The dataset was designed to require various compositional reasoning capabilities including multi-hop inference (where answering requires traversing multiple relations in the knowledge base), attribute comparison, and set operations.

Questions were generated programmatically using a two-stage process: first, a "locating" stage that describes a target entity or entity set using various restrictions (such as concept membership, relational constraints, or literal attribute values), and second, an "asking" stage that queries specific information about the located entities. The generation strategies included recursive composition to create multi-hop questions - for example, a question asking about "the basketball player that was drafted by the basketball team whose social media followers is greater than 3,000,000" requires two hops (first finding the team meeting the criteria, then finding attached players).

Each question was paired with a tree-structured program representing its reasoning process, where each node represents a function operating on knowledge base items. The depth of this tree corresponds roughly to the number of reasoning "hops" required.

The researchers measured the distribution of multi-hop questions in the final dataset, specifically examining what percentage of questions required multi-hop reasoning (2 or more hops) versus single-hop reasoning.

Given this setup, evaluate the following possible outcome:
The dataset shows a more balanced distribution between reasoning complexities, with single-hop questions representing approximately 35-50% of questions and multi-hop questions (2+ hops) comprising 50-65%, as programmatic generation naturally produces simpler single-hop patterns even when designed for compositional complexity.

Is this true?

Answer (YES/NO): NO